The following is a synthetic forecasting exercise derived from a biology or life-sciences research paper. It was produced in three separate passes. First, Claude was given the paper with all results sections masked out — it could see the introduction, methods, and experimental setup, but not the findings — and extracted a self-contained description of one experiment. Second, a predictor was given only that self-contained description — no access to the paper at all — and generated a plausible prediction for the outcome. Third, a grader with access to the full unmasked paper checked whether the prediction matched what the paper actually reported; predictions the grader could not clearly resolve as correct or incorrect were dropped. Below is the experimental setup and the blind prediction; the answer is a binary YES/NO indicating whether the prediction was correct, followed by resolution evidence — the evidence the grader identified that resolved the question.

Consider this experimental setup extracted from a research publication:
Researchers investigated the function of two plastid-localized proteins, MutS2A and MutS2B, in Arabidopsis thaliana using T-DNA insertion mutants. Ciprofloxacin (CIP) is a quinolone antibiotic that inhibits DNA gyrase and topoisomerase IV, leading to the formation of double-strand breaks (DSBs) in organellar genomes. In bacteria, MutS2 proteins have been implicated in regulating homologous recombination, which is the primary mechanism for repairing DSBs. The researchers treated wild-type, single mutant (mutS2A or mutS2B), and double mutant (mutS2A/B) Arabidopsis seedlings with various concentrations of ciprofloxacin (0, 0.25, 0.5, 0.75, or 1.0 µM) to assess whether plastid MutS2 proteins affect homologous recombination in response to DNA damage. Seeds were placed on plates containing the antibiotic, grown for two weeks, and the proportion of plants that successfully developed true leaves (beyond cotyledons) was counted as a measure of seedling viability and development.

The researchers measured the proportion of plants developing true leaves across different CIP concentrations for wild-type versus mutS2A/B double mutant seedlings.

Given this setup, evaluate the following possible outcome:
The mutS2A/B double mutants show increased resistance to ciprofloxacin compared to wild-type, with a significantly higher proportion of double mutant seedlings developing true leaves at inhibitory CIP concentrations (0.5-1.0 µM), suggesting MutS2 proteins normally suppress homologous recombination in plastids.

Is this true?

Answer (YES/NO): NO